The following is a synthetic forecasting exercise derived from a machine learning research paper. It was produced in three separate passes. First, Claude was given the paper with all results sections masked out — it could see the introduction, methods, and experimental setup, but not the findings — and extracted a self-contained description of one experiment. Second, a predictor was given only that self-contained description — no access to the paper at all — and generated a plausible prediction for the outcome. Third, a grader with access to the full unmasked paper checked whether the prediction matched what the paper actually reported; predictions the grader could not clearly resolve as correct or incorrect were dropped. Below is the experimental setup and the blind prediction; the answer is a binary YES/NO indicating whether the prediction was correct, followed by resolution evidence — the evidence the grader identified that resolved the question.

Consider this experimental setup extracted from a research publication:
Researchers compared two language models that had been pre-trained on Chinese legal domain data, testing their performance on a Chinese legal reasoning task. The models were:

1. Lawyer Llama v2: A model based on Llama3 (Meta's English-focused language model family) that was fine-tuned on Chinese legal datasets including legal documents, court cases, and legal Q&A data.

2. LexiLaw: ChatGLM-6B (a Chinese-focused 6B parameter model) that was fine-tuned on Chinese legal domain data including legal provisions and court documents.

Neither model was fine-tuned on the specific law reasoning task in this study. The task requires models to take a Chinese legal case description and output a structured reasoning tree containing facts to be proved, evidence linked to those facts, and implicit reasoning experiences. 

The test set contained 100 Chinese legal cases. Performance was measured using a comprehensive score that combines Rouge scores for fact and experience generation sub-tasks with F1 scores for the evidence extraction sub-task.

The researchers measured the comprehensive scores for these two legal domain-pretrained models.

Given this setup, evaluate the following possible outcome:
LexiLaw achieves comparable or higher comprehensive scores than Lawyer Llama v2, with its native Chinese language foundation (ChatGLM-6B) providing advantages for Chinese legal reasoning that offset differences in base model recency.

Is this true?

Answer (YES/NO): YES